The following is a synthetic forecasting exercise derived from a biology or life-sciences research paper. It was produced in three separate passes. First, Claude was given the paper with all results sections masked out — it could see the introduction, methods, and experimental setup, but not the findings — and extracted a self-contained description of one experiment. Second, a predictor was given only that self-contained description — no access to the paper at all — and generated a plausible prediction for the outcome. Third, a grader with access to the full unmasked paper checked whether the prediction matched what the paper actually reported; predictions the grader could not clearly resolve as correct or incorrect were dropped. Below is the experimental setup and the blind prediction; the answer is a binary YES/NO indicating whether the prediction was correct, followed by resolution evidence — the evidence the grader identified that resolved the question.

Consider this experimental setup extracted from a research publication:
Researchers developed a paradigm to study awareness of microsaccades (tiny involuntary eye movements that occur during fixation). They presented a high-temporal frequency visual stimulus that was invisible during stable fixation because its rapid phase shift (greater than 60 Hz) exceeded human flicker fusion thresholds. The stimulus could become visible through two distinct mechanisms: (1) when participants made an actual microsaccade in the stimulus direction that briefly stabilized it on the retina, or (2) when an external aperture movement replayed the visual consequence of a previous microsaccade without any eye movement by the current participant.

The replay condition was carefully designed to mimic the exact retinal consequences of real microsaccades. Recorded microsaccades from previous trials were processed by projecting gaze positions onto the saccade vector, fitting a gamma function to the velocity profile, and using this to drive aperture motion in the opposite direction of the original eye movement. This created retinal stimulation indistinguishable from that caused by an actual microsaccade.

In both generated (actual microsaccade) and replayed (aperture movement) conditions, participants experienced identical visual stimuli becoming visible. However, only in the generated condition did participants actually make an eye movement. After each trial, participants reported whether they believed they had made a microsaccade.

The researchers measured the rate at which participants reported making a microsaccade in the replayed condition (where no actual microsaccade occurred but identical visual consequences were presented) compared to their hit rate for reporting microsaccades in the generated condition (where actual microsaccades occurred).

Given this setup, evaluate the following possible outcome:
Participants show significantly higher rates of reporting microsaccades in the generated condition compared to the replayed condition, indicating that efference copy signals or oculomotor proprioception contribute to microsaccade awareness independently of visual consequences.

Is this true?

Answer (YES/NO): NO